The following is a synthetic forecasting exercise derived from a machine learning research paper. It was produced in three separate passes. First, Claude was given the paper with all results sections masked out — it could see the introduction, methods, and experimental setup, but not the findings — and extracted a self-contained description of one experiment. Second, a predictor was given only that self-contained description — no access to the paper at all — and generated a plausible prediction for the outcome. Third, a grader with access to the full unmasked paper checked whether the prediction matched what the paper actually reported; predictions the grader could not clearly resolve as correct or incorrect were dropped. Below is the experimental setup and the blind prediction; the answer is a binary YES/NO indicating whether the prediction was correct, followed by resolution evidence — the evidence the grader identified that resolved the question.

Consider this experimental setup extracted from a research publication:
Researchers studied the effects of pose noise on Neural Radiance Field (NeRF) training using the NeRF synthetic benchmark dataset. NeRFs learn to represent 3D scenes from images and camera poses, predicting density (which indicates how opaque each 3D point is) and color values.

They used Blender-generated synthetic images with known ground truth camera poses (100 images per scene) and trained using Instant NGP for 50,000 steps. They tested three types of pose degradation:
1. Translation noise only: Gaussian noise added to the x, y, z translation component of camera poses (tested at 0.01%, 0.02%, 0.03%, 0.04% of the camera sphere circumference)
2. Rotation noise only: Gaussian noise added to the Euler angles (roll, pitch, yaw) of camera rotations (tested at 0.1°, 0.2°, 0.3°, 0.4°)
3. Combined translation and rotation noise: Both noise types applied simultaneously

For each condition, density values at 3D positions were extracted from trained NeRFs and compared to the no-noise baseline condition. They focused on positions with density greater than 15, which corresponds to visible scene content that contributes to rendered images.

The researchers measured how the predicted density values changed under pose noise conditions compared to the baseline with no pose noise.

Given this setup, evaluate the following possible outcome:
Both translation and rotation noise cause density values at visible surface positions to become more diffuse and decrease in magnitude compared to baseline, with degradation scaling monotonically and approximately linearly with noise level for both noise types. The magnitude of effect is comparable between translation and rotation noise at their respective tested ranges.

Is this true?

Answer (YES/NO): NO